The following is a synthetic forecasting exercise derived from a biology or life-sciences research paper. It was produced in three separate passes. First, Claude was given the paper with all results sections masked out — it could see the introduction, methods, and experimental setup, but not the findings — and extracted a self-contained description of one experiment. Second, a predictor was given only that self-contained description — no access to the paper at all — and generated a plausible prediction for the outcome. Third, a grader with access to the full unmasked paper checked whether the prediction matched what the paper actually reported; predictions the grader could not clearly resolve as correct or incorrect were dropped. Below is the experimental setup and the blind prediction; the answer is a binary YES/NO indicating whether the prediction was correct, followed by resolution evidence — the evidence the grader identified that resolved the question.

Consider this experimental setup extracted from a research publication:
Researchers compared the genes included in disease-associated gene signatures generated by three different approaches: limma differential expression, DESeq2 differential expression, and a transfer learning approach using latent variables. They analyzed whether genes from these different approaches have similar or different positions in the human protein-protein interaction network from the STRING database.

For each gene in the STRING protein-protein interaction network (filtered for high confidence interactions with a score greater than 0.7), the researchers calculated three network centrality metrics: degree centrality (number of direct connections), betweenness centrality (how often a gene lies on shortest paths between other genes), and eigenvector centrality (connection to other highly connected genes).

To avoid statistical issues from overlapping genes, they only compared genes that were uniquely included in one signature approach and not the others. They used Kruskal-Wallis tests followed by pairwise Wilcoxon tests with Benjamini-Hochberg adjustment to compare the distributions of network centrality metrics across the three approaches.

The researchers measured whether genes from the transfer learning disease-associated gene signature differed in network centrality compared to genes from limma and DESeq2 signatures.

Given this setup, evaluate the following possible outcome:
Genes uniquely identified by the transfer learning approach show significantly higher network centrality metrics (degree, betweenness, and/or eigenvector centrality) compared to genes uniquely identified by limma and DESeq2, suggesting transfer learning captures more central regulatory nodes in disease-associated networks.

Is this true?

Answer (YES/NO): YES